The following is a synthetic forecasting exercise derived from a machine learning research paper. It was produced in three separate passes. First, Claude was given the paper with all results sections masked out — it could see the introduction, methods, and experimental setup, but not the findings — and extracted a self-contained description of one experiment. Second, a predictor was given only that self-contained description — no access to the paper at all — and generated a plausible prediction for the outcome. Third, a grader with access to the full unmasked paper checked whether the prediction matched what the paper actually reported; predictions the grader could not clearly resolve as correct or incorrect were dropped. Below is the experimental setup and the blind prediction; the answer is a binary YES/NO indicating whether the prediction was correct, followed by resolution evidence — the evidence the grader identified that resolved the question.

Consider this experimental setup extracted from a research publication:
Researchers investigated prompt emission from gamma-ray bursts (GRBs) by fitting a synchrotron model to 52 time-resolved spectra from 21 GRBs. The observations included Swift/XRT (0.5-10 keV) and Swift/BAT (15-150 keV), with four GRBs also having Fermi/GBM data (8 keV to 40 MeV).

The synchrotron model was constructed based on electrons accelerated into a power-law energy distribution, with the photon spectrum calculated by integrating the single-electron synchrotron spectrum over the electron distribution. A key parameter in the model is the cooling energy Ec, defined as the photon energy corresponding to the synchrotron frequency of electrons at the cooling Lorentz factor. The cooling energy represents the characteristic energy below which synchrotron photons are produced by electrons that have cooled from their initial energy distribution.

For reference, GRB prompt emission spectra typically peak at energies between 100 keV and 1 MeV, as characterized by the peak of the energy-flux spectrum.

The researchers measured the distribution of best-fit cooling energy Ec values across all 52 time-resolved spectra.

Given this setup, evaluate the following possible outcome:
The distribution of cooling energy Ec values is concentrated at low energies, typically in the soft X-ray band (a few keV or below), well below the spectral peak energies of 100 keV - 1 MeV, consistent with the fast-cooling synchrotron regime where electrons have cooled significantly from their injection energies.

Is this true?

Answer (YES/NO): NO